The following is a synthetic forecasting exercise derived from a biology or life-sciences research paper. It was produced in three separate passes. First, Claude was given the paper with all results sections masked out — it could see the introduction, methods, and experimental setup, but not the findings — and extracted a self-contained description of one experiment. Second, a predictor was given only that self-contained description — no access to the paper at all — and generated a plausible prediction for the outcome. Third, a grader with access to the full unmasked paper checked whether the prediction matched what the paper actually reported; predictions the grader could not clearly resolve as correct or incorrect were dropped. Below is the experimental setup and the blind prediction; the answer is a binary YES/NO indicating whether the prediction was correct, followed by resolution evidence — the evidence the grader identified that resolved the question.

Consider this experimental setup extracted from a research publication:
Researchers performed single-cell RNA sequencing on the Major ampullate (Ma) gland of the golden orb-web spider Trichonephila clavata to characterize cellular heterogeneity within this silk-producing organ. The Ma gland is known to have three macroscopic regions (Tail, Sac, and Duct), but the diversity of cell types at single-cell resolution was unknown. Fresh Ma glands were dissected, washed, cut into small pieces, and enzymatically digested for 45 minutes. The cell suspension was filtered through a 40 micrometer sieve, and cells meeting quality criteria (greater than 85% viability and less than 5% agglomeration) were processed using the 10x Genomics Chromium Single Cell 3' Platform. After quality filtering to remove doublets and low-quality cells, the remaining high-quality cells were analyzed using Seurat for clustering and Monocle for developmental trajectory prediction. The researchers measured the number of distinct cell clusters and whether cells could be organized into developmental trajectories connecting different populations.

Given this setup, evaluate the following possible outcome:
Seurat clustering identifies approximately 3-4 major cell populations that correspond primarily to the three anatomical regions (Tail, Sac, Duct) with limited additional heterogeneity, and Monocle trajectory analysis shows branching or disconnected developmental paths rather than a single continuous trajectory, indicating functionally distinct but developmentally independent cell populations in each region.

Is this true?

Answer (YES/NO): NO